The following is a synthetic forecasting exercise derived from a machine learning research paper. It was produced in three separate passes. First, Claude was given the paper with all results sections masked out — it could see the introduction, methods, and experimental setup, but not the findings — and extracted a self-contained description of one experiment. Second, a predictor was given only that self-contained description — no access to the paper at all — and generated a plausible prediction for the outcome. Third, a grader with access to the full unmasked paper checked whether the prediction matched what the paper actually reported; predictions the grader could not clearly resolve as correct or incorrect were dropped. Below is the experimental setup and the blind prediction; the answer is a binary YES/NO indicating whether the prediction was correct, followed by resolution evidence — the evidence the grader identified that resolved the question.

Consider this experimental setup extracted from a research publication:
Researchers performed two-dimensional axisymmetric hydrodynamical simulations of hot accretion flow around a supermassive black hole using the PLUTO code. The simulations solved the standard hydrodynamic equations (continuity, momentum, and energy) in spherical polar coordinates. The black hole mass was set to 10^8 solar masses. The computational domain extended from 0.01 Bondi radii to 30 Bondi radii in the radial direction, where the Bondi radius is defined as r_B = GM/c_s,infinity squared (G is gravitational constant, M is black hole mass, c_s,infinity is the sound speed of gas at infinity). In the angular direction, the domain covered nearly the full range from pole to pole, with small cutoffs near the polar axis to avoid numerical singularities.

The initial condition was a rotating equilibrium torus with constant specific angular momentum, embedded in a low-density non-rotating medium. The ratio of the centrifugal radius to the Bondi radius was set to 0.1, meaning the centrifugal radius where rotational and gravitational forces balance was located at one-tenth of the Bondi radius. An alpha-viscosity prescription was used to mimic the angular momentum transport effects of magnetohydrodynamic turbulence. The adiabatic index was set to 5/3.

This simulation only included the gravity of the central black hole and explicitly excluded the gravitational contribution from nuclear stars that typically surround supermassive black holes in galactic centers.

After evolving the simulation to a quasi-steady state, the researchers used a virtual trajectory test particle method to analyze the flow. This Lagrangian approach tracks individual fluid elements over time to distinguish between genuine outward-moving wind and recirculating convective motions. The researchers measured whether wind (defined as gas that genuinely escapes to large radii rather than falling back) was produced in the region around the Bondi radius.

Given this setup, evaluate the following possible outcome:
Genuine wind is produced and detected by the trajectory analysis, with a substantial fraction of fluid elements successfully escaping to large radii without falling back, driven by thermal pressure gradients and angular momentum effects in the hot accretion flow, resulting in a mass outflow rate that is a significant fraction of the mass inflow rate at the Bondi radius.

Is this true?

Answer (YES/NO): YES